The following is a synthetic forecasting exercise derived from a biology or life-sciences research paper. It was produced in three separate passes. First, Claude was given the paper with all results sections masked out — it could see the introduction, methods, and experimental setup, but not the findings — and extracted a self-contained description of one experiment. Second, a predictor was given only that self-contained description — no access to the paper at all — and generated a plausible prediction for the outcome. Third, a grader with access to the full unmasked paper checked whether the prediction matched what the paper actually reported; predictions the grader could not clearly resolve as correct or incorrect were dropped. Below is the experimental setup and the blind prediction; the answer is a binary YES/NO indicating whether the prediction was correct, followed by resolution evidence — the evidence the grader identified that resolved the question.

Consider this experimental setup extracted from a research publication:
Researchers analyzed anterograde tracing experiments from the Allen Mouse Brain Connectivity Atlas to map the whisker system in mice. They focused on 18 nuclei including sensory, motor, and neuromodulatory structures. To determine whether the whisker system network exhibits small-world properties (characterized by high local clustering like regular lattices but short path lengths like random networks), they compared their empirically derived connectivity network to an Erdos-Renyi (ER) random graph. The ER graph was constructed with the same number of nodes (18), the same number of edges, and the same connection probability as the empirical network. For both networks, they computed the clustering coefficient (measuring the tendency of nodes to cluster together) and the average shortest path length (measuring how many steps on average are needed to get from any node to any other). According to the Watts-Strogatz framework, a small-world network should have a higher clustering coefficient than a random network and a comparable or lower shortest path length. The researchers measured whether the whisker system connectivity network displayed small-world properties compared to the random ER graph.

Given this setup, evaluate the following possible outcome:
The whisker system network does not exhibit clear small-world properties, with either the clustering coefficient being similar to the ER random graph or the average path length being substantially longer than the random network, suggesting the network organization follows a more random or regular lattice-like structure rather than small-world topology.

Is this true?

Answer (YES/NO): YES